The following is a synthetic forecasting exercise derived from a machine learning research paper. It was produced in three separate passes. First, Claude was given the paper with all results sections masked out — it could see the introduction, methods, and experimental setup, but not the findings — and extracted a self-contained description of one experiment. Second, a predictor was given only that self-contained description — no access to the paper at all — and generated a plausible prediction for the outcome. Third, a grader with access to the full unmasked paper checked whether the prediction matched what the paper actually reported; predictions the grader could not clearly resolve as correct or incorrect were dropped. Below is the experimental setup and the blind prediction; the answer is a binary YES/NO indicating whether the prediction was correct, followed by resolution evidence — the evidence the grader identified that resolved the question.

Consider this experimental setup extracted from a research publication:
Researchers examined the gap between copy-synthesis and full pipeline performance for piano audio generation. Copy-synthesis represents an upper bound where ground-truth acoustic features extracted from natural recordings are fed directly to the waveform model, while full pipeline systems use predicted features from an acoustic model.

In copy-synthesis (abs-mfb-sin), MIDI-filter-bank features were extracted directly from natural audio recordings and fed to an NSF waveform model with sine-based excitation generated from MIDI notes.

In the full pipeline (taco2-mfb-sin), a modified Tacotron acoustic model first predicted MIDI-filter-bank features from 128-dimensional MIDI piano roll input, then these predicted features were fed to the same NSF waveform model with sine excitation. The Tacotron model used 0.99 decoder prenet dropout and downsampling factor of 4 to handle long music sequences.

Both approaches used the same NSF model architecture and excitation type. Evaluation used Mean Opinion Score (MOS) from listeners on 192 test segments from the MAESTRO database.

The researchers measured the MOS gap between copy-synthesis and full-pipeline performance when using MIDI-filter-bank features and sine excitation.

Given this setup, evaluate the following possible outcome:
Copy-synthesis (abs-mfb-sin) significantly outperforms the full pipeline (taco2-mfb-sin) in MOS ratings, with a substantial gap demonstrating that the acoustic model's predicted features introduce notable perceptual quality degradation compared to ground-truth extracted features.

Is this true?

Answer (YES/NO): YES